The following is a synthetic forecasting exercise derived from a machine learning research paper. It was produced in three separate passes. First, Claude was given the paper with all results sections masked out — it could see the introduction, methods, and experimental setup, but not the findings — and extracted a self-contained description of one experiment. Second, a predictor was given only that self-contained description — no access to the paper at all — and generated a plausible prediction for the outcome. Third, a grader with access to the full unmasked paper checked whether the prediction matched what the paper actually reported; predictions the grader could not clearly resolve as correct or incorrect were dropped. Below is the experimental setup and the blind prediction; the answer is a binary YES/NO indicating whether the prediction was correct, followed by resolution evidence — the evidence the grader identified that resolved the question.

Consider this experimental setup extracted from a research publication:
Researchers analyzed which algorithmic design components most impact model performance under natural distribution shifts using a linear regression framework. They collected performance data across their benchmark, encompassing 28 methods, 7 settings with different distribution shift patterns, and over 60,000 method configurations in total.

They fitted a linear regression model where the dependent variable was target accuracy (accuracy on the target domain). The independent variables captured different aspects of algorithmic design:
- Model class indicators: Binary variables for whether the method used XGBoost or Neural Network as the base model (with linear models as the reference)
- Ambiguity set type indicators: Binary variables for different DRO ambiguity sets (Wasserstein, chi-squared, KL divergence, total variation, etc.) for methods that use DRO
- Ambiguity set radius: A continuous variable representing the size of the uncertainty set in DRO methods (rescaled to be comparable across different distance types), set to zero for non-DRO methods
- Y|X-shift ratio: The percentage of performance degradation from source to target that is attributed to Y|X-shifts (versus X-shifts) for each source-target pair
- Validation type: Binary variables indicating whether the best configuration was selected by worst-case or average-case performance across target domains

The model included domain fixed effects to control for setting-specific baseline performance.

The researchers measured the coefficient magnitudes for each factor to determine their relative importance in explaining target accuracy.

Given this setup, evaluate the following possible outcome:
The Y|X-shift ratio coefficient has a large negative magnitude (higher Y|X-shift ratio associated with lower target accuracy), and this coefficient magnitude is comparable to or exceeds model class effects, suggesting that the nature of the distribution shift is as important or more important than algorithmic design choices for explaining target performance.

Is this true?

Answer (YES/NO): NO